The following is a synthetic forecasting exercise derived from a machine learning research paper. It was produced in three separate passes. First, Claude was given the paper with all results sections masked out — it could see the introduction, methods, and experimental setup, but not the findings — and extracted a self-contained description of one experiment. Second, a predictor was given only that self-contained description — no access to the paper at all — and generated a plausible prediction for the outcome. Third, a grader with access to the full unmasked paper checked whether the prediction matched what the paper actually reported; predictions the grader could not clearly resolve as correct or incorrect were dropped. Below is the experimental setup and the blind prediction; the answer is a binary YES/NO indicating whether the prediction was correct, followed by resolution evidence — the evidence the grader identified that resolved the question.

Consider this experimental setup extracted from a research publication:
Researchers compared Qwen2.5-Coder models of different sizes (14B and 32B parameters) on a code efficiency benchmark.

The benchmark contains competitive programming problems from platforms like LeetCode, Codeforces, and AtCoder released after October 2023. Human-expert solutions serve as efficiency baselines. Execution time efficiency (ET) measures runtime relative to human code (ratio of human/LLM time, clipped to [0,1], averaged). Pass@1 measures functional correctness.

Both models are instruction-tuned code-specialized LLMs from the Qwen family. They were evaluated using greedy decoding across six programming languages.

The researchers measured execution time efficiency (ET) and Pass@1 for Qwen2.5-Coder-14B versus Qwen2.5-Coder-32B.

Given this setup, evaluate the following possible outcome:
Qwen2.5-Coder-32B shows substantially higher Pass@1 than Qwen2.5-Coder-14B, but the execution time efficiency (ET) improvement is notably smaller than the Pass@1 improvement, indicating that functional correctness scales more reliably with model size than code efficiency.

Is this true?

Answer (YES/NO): NO